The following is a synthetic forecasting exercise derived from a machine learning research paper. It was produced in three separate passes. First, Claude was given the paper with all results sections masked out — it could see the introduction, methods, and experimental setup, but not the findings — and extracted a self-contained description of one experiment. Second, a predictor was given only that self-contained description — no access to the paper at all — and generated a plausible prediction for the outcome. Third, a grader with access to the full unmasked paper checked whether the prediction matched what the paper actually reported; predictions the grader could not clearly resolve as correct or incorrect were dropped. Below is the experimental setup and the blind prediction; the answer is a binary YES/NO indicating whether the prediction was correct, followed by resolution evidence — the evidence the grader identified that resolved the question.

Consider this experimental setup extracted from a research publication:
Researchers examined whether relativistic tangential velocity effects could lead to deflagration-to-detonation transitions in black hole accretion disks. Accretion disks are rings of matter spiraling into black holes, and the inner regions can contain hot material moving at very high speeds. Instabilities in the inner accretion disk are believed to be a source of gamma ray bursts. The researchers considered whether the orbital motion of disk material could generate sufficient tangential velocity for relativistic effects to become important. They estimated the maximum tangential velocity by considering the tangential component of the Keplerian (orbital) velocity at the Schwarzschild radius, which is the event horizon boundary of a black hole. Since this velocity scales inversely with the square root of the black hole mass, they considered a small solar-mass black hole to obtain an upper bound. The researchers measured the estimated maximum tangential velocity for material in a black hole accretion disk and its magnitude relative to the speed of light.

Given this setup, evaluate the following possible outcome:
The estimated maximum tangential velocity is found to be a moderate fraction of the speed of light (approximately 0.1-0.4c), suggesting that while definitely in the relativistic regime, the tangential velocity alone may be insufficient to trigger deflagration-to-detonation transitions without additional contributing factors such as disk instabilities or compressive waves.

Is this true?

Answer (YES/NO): NO